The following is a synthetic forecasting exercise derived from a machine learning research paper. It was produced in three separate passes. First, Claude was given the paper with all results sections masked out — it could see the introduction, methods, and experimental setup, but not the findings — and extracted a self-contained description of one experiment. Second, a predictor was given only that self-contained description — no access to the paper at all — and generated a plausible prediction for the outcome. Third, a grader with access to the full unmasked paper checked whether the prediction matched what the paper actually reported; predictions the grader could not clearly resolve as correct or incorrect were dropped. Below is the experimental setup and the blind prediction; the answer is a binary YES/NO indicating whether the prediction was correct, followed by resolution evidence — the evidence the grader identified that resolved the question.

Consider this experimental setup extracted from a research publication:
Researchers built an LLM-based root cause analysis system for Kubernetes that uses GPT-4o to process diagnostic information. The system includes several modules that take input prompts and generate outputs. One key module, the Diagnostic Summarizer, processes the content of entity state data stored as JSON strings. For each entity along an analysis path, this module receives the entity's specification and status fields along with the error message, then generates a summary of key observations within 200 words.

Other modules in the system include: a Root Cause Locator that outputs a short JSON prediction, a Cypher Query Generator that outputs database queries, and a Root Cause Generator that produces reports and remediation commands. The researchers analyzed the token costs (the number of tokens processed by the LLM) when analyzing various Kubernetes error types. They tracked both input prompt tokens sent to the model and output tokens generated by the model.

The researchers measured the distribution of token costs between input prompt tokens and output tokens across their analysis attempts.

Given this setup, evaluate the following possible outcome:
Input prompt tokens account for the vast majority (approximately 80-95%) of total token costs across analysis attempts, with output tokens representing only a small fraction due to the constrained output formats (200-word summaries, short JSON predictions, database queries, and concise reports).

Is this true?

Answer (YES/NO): NO